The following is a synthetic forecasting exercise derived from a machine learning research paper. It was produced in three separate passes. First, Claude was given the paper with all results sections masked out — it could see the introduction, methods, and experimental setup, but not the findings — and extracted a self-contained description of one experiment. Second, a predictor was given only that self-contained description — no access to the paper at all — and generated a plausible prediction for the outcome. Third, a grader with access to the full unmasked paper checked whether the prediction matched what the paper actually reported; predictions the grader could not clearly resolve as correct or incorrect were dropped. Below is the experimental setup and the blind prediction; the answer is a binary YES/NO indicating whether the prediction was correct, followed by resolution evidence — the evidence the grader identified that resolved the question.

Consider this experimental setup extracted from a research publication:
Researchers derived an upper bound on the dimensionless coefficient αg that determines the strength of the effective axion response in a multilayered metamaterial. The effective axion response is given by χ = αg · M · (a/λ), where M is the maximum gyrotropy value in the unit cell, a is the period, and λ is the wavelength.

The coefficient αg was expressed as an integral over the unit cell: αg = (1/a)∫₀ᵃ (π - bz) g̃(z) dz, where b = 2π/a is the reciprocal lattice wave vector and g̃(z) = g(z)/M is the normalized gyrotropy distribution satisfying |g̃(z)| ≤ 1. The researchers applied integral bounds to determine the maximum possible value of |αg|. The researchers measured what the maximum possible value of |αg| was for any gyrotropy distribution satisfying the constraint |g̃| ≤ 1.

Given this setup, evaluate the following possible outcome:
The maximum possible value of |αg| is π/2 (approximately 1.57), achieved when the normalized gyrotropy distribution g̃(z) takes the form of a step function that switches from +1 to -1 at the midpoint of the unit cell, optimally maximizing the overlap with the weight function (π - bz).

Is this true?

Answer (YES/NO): YES